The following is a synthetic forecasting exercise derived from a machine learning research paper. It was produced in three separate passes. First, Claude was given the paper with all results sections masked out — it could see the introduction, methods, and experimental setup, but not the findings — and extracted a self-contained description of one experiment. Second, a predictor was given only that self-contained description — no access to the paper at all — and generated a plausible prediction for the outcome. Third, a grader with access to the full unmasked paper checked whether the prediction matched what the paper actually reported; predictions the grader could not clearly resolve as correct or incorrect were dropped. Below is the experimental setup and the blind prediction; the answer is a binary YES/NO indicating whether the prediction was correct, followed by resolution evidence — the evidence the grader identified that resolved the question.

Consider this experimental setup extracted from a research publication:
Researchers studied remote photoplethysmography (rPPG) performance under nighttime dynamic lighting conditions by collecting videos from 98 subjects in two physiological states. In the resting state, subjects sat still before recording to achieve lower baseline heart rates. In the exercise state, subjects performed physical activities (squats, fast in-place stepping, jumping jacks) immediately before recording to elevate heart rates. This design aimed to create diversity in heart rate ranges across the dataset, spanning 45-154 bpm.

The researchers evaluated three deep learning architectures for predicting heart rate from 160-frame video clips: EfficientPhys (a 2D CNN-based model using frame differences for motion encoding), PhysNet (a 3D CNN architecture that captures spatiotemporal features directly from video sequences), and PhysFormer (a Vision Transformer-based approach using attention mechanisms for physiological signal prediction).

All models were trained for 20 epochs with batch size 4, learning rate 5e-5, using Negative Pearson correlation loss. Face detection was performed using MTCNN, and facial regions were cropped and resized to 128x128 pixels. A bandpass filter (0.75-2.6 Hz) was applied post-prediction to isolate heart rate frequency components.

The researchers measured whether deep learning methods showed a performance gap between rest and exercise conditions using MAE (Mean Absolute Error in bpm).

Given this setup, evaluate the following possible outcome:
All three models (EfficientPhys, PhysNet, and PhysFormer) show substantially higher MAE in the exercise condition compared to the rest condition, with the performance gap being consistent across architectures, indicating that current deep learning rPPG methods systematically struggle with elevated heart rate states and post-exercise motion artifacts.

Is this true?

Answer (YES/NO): NO